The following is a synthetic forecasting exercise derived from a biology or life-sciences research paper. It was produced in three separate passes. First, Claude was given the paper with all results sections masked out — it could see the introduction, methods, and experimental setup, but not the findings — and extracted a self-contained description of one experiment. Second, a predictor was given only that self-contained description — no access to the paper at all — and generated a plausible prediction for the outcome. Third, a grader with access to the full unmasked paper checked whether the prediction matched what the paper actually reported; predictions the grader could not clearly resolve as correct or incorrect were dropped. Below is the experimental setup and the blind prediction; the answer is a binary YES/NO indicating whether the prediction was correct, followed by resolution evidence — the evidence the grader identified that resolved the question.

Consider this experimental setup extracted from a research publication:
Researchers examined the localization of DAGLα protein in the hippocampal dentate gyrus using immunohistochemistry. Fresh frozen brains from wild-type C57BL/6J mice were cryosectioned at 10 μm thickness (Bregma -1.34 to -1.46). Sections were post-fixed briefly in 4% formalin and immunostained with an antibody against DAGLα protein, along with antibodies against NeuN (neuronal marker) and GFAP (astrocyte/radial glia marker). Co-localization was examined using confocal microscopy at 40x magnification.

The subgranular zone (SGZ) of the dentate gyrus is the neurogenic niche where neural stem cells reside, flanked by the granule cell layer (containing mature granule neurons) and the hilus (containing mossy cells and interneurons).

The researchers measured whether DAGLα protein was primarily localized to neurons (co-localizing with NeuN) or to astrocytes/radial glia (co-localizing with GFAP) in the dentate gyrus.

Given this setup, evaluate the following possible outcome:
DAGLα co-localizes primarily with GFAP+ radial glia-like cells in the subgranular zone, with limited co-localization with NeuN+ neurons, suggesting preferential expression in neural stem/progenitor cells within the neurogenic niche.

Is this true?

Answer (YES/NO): NO